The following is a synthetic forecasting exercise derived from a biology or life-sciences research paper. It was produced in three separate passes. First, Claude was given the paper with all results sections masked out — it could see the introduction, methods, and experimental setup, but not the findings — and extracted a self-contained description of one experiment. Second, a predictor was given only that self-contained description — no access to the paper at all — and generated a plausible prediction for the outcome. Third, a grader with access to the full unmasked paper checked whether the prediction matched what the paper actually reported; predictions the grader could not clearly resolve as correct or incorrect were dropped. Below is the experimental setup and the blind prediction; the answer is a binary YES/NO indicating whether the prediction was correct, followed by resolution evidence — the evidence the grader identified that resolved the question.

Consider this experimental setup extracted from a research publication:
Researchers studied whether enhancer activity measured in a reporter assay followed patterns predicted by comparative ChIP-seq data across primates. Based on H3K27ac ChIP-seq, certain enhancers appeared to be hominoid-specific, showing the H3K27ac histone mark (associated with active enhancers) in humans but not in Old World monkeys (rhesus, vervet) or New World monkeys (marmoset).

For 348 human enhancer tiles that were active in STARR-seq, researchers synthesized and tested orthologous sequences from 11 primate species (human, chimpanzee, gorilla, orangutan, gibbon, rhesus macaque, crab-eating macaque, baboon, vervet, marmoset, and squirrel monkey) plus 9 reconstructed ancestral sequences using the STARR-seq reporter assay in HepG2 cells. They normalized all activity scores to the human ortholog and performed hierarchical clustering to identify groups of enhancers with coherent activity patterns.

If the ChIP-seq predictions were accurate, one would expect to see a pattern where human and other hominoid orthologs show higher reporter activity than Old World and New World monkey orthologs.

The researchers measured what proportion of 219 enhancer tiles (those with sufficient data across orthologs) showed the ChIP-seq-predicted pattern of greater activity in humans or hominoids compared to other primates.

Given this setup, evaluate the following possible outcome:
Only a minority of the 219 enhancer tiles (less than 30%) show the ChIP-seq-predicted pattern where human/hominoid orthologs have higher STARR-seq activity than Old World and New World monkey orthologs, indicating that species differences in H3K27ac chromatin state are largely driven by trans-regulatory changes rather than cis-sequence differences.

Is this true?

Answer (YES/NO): YES